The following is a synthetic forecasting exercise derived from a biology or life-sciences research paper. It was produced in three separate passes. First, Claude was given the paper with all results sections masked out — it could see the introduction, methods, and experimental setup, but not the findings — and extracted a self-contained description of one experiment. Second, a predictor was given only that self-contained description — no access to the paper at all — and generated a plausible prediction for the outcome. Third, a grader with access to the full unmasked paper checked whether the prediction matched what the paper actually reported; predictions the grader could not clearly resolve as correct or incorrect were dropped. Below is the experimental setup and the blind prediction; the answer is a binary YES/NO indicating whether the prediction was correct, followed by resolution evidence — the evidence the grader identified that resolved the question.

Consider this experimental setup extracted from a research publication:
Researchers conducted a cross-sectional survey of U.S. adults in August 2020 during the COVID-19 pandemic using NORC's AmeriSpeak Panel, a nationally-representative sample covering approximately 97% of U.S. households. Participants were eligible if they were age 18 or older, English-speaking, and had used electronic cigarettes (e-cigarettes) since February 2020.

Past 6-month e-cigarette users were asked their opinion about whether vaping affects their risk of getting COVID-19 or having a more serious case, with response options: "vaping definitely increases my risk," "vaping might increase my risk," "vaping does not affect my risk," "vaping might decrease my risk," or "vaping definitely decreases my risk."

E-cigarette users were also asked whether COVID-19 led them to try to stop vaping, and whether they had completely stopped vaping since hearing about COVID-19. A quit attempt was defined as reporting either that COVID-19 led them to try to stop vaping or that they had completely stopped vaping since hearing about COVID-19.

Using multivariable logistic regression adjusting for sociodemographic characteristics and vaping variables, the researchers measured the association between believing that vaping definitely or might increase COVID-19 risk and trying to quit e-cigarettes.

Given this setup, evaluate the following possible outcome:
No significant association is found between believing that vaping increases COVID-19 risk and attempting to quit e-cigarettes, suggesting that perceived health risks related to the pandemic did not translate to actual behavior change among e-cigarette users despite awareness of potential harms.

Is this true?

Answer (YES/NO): NO